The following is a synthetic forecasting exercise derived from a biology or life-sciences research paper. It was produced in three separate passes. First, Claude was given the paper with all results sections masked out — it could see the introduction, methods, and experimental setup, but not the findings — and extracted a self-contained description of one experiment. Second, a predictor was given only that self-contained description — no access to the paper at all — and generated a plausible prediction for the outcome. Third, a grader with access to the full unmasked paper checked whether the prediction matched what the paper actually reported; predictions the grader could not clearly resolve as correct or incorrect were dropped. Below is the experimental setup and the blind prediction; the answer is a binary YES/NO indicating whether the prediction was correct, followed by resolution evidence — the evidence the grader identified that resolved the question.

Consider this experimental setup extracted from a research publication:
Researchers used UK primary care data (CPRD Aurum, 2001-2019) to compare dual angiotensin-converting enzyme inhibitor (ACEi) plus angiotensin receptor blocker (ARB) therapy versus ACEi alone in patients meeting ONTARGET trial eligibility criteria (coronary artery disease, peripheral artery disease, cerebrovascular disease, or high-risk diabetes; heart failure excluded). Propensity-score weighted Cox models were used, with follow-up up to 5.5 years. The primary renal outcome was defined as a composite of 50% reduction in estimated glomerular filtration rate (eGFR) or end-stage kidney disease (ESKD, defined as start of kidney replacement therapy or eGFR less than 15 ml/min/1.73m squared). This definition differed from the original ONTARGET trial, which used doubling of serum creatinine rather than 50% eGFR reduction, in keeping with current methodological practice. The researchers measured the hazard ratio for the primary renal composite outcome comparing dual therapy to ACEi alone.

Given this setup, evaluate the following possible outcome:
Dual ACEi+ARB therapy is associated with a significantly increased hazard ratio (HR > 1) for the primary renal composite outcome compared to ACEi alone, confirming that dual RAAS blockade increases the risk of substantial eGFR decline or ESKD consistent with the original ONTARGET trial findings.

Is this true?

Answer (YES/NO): YES